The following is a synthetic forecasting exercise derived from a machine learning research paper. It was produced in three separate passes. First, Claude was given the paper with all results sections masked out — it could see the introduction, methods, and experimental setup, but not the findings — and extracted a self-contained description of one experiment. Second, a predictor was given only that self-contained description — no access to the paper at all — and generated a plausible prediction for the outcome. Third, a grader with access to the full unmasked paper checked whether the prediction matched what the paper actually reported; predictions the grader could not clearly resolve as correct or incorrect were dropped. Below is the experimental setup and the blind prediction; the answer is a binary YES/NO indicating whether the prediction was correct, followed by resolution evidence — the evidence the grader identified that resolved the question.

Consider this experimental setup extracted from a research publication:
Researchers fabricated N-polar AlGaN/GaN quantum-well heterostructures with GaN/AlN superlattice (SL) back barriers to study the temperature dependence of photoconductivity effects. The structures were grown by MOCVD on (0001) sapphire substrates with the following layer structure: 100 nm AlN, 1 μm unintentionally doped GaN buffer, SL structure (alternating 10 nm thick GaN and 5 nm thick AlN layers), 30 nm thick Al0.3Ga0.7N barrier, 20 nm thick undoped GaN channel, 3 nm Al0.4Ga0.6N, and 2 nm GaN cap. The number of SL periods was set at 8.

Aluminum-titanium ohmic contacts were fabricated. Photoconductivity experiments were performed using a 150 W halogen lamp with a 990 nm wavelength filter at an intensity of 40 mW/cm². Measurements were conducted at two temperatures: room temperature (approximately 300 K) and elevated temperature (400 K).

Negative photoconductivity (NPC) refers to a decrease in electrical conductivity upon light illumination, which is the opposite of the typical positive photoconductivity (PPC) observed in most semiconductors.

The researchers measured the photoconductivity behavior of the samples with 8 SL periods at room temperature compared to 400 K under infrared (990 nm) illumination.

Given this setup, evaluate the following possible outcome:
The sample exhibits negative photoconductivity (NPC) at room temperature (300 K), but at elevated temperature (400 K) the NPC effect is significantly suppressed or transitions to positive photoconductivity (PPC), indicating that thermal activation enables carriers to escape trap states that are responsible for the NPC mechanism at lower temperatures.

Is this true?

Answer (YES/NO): NO